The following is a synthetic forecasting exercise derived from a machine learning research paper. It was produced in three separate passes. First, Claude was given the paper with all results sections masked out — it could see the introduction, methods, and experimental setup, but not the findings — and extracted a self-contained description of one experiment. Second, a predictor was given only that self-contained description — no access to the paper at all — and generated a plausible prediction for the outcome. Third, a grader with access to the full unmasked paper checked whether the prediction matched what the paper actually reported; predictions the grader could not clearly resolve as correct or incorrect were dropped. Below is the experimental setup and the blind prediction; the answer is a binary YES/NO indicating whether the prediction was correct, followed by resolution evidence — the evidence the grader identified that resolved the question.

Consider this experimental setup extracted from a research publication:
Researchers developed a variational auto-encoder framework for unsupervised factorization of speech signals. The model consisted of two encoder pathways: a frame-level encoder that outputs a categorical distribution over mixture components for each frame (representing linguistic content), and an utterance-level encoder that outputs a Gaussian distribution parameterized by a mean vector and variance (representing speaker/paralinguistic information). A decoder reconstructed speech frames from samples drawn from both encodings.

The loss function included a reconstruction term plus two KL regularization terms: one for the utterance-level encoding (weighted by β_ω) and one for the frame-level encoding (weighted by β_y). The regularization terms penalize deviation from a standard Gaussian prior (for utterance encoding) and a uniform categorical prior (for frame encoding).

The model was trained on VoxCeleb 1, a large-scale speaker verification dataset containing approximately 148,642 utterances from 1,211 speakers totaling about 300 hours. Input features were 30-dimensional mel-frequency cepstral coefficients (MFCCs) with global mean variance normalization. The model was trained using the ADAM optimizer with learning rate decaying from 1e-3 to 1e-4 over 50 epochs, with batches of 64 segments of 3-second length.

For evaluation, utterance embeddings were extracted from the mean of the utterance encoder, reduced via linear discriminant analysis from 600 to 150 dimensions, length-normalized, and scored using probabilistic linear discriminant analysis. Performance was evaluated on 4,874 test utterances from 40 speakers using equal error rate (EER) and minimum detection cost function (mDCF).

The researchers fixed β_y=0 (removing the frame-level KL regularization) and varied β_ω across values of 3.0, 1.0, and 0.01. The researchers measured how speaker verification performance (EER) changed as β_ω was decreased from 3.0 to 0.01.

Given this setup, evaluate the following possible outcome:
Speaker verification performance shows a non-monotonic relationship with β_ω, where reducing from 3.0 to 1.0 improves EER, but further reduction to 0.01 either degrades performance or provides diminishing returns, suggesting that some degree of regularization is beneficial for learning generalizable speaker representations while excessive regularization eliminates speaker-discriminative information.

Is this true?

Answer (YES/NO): NO